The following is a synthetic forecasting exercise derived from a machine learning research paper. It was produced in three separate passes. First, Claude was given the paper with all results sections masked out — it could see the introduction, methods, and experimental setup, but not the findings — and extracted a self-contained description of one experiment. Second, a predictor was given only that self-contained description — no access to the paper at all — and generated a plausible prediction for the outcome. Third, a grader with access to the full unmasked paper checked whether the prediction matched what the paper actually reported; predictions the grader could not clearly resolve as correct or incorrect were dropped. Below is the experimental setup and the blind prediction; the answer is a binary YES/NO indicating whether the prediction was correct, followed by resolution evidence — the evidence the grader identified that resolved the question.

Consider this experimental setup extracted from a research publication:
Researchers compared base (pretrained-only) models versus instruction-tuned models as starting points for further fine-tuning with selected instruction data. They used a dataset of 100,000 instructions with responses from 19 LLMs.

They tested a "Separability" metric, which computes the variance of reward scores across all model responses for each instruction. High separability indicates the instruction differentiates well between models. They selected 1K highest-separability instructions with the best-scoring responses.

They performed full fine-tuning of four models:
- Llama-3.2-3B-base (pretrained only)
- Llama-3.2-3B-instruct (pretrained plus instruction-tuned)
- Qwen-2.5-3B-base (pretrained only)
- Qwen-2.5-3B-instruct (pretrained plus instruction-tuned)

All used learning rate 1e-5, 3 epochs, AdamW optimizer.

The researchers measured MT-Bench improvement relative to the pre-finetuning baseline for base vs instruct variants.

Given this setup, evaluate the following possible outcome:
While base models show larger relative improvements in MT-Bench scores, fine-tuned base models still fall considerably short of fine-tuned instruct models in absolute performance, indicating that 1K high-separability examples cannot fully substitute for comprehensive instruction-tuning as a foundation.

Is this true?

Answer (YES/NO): NO